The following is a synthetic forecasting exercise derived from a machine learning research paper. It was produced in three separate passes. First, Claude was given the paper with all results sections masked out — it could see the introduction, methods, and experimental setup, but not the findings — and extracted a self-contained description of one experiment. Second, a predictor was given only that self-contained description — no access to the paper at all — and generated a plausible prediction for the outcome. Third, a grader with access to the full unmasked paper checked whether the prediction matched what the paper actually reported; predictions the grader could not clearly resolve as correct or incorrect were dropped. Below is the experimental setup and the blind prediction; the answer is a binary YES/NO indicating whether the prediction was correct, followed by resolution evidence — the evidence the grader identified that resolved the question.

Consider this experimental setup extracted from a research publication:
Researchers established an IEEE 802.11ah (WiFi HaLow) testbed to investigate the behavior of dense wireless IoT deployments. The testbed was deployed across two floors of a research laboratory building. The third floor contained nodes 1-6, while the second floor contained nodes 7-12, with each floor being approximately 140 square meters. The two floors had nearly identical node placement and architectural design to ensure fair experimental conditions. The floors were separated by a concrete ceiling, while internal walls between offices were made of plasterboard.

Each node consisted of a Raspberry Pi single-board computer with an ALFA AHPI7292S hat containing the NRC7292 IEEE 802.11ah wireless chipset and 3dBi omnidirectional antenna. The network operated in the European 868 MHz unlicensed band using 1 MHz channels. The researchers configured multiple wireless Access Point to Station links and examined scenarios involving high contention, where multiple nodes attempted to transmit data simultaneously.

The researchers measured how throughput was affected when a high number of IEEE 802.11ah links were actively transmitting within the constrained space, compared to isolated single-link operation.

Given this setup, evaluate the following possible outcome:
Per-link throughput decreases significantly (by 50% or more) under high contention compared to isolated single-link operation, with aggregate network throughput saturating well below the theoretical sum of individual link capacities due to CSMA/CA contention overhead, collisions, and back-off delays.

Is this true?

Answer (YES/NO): YES